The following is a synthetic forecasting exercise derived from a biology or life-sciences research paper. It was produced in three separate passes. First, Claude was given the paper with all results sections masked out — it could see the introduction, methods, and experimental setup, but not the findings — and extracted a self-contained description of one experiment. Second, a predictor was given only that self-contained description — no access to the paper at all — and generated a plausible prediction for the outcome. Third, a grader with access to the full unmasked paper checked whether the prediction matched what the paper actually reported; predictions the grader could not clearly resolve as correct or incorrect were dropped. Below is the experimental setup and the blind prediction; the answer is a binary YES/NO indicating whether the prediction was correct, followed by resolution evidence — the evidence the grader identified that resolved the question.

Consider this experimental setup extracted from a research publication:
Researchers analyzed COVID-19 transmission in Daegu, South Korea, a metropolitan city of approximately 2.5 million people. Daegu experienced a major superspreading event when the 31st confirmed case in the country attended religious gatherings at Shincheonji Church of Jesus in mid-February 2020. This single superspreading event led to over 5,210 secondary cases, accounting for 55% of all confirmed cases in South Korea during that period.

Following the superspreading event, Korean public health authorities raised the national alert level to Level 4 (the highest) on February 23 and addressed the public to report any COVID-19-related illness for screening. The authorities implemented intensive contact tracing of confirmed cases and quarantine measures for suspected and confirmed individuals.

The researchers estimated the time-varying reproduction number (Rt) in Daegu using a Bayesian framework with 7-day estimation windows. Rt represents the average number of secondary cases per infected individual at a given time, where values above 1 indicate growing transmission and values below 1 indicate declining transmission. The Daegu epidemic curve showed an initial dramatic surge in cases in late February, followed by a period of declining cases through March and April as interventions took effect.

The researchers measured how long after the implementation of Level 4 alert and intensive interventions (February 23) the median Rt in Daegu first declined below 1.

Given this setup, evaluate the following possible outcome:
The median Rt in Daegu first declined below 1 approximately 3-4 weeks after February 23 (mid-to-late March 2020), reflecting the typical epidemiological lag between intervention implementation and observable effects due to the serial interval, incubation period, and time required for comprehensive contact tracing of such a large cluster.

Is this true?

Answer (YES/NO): NO